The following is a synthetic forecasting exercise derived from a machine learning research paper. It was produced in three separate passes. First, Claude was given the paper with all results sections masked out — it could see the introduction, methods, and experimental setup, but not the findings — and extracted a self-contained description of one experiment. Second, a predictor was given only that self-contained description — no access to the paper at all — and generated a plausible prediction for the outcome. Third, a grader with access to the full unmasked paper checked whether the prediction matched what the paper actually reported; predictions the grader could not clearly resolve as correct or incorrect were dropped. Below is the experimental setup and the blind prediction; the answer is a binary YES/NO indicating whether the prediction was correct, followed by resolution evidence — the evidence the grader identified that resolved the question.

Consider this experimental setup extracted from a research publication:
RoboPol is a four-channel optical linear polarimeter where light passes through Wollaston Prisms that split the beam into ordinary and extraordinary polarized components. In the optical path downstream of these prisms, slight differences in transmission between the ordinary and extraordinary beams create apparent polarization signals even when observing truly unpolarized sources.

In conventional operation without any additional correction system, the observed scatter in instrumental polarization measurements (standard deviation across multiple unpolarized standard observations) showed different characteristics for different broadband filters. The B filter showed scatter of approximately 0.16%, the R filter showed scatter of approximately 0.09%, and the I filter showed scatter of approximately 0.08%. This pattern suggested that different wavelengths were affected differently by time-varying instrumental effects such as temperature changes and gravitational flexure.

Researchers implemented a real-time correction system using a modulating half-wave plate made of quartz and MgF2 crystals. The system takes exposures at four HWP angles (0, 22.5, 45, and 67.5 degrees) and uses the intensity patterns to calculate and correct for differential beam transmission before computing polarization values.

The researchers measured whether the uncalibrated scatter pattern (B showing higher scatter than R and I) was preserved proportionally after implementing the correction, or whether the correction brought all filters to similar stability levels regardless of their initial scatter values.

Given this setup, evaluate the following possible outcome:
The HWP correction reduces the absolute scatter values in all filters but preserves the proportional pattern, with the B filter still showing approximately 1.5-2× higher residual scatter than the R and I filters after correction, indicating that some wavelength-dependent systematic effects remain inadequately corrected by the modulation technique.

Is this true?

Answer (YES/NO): NO